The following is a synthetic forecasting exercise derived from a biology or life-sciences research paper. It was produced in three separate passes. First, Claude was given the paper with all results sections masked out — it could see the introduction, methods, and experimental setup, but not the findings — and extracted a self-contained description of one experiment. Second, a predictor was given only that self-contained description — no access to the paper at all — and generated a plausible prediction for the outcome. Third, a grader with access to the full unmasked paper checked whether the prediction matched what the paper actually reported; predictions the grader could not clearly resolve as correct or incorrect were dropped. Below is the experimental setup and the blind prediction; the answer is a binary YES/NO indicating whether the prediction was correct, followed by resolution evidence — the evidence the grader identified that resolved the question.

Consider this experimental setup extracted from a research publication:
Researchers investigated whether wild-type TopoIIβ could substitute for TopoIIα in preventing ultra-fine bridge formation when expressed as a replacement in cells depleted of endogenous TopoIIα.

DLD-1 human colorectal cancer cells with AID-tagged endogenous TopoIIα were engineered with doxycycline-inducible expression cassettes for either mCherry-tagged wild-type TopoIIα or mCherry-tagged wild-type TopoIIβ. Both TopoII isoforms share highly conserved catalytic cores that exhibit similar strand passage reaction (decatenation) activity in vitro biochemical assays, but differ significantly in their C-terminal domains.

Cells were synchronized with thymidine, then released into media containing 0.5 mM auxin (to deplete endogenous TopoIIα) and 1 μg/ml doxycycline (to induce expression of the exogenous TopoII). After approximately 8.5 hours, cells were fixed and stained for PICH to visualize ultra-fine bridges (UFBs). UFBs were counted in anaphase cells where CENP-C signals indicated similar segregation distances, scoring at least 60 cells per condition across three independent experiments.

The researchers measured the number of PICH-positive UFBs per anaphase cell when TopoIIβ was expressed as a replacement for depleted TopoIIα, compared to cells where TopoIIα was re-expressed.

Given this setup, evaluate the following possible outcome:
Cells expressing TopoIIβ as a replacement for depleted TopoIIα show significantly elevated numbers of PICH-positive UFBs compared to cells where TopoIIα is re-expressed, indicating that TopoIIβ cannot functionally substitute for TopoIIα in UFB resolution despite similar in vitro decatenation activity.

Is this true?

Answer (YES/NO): YES